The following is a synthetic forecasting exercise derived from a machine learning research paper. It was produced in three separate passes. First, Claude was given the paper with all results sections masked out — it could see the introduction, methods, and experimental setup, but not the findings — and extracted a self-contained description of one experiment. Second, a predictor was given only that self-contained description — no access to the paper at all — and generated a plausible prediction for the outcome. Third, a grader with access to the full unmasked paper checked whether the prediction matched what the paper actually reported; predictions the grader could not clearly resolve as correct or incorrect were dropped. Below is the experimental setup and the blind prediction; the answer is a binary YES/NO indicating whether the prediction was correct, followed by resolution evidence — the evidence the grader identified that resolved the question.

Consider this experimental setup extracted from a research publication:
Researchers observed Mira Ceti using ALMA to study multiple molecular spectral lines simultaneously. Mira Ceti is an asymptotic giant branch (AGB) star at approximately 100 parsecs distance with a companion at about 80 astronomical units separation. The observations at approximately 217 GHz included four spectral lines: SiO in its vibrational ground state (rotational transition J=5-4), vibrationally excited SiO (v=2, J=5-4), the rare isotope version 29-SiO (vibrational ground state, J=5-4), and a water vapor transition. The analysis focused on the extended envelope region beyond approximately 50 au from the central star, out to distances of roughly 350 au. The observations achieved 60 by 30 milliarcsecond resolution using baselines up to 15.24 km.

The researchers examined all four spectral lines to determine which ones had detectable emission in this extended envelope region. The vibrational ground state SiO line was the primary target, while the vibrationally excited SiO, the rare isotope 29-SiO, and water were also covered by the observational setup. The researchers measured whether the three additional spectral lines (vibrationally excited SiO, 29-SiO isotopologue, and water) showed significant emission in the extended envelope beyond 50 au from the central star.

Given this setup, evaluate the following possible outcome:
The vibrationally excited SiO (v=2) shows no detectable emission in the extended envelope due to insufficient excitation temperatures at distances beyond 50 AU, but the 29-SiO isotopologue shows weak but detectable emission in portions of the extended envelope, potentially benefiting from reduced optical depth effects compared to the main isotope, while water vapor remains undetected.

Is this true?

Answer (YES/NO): NO